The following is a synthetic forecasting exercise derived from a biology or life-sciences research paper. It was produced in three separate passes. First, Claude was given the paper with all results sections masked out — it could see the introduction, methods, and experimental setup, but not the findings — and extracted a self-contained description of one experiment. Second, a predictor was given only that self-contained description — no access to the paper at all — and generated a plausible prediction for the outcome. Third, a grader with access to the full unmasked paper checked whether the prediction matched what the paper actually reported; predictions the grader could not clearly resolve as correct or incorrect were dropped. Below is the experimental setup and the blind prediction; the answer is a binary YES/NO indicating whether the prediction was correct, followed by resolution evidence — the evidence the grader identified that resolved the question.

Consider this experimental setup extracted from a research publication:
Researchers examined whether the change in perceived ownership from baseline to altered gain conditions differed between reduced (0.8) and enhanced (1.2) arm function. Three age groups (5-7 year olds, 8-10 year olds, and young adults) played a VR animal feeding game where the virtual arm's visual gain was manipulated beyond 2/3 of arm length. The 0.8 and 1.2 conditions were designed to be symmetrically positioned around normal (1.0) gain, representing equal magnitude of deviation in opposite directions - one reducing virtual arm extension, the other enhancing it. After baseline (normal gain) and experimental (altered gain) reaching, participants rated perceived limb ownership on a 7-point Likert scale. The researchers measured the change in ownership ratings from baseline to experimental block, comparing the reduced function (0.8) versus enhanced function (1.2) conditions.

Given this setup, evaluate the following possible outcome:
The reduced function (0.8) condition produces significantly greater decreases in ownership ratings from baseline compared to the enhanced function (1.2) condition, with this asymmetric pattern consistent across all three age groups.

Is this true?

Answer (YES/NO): NO